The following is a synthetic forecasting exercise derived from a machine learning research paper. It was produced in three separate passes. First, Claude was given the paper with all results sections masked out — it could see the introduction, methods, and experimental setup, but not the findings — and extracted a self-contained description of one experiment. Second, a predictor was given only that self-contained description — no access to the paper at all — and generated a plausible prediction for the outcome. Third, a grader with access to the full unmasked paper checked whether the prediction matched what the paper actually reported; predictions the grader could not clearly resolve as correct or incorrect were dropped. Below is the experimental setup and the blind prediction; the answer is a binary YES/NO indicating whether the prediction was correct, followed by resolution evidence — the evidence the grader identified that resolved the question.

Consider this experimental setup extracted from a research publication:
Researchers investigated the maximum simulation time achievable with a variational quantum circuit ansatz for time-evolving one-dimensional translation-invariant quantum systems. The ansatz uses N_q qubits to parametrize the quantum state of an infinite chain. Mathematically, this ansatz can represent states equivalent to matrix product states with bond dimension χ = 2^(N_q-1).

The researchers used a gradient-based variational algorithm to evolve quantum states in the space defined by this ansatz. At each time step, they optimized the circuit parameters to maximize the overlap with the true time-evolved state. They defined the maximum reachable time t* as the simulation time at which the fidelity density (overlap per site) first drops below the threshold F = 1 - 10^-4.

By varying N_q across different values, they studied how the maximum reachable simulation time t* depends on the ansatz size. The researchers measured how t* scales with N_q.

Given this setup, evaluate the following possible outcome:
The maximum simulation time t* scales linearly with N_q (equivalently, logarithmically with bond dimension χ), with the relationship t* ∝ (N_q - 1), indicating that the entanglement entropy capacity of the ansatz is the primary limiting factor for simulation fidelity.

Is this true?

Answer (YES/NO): YES